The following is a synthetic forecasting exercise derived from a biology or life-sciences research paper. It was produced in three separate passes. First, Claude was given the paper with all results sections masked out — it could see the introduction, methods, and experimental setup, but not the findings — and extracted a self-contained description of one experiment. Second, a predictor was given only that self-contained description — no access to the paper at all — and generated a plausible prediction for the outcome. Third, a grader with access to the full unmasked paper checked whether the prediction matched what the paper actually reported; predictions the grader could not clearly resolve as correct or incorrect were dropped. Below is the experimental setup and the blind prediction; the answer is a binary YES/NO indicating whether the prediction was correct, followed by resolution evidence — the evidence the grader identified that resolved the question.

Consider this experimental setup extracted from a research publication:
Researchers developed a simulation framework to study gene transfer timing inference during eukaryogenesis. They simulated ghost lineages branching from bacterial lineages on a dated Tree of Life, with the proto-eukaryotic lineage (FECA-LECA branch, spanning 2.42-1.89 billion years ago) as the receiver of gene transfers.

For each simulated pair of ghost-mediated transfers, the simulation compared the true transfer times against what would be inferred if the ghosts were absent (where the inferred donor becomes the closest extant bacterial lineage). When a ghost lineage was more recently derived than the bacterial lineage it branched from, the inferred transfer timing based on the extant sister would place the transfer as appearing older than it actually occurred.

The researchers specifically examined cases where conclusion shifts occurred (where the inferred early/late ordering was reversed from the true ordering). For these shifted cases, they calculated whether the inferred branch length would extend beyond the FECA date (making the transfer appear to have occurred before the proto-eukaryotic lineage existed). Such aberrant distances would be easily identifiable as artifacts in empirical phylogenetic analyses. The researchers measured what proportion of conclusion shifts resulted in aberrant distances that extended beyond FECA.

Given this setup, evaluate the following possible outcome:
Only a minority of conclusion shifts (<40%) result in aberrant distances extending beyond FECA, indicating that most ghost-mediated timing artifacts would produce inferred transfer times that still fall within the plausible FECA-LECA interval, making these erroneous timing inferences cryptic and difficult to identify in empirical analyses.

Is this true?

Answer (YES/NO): YES